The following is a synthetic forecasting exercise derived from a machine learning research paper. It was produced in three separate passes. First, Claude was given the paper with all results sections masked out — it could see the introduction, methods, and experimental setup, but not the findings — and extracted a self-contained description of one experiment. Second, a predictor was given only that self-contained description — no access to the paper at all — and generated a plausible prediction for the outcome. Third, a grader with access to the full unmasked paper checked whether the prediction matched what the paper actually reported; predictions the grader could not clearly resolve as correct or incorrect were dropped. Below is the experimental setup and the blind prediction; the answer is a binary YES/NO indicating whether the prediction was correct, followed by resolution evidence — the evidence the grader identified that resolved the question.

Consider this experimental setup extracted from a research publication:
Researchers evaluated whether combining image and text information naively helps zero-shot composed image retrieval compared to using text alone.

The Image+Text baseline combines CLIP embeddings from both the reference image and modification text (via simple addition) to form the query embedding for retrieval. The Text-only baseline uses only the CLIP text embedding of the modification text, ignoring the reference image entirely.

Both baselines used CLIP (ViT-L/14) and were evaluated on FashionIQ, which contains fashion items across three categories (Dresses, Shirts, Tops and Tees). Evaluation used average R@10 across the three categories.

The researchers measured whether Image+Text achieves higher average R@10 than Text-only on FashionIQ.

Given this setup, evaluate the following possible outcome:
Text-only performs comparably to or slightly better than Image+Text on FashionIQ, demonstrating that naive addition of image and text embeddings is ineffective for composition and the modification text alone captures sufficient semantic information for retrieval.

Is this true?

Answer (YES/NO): NO